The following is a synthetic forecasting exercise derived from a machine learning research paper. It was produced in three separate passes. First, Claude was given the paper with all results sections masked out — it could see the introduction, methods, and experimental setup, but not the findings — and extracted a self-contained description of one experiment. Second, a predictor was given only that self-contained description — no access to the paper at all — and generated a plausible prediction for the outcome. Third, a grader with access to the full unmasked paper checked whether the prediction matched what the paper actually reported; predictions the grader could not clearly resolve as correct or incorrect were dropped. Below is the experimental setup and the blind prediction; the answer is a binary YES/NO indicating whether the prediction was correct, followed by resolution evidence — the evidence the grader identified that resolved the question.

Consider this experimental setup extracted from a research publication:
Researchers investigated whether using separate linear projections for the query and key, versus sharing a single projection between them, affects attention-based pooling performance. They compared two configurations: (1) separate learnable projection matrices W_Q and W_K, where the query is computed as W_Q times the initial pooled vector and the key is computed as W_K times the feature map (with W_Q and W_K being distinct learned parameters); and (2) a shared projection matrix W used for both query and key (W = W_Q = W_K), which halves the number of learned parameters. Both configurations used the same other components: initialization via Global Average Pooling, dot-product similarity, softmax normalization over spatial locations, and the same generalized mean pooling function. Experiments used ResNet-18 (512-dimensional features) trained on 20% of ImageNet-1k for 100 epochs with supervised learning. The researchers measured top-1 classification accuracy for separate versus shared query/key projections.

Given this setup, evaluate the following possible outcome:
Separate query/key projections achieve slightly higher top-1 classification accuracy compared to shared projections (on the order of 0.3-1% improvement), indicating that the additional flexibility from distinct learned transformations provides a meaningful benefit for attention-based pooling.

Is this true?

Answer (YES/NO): YES